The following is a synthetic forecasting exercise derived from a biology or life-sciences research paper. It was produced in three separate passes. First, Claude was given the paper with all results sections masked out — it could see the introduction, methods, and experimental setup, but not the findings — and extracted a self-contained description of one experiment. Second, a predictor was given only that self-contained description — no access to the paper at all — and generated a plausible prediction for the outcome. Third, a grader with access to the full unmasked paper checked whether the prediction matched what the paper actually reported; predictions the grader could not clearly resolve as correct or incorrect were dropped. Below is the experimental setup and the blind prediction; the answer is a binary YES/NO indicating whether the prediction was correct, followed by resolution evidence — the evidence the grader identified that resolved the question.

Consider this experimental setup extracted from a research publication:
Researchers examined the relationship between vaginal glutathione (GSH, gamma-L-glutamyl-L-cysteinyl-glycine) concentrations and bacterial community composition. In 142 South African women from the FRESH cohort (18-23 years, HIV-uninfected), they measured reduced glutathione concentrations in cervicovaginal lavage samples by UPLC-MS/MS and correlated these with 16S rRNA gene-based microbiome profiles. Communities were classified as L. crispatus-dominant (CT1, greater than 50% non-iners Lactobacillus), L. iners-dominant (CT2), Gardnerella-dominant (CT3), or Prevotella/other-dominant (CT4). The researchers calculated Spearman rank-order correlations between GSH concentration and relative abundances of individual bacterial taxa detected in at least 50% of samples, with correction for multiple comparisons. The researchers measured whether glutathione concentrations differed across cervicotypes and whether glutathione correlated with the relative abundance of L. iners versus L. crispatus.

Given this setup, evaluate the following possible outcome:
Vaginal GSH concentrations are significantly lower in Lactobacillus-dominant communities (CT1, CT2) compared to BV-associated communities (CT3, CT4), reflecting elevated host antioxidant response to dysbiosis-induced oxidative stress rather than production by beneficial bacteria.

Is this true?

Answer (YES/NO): NO